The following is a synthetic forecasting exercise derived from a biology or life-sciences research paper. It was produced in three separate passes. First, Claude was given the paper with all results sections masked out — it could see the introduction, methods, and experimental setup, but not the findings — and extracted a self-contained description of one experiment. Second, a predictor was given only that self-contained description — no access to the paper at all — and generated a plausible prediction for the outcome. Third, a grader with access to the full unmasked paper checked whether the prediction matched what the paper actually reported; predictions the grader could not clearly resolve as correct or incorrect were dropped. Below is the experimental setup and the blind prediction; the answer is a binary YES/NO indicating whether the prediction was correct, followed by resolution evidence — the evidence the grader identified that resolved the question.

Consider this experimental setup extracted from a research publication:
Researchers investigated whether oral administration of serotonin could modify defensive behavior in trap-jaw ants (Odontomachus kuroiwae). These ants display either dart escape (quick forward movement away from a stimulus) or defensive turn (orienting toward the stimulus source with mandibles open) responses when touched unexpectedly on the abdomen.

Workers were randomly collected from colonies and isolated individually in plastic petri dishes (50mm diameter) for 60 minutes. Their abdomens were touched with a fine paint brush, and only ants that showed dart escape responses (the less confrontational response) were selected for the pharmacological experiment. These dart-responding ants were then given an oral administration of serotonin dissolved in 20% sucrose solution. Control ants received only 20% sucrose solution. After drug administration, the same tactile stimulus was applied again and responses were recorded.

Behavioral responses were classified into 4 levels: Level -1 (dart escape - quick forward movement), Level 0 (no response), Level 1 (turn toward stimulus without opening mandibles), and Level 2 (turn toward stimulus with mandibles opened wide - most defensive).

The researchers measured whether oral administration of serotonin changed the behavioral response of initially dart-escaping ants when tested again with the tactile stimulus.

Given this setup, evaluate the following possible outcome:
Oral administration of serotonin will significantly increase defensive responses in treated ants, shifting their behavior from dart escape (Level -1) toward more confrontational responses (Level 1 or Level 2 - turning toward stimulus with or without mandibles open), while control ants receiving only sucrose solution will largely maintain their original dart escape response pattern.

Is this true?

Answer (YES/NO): YES